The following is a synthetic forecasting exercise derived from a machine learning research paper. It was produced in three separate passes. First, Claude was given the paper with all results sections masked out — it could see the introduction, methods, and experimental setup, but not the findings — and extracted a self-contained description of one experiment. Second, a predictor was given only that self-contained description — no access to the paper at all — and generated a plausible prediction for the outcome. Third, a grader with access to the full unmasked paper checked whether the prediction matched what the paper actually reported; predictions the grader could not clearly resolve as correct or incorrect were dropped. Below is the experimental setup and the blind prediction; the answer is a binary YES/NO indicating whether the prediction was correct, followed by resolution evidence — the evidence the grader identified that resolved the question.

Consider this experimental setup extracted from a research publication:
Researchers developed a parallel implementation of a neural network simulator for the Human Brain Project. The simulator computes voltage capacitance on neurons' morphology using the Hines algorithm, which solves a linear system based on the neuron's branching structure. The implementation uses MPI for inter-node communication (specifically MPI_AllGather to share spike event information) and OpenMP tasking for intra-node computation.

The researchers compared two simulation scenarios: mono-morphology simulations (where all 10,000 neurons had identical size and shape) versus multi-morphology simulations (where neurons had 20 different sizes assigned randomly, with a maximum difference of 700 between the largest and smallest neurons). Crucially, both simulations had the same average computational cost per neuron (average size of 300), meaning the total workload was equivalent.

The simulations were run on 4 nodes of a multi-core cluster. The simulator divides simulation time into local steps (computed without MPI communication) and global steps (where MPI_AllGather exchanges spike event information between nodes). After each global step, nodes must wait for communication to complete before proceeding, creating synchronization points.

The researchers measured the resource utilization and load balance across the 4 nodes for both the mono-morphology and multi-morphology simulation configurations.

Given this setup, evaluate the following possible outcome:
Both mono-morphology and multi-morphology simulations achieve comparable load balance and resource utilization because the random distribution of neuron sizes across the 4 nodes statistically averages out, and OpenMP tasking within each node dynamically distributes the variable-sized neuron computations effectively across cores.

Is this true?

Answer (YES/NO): NO